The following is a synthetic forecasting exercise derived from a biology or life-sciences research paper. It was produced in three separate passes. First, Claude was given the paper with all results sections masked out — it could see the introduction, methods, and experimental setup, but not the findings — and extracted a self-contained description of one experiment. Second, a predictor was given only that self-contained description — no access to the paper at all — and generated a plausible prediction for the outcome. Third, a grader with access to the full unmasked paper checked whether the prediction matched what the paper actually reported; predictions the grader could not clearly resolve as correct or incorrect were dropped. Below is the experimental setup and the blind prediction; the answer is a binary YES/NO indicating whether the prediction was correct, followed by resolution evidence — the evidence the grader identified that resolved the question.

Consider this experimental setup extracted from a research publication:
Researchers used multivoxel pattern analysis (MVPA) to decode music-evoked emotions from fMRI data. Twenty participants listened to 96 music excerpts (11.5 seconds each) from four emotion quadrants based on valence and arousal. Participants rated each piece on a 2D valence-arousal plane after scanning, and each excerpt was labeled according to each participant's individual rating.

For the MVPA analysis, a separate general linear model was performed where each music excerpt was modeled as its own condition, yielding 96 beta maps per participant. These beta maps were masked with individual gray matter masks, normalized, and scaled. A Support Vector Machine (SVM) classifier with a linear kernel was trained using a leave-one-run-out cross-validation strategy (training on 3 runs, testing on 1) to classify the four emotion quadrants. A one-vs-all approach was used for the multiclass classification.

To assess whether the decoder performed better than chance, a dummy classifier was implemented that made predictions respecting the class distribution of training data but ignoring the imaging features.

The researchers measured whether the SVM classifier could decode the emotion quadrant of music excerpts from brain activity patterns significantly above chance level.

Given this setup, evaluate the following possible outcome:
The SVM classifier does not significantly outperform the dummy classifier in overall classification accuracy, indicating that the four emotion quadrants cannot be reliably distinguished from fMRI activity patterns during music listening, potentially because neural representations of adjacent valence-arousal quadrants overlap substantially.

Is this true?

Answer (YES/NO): NO